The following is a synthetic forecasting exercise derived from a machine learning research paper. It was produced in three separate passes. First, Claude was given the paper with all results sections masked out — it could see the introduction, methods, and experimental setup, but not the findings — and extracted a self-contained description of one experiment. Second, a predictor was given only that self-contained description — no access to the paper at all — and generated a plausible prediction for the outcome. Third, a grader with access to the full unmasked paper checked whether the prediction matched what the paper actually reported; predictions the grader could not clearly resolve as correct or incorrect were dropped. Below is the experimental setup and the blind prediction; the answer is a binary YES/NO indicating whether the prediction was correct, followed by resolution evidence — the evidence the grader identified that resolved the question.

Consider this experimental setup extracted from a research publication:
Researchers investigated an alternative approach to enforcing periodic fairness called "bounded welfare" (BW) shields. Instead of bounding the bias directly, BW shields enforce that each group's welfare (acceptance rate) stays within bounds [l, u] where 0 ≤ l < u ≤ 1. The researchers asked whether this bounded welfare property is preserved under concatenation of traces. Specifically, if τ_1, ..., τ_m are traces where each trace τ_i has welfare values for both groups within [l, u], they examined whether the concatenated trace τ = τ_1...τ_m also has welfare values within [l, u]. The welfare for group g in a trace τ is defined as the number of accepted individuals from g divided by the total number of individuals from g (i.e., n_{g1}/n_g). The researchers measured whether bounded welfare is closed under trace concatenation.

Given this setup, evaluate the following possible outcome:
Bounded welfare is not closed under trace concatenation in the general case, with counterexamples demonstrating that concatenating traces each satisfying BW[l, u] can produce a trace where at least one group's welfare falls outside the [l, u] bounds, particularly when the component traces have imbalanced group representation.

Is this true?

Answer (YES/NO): NO